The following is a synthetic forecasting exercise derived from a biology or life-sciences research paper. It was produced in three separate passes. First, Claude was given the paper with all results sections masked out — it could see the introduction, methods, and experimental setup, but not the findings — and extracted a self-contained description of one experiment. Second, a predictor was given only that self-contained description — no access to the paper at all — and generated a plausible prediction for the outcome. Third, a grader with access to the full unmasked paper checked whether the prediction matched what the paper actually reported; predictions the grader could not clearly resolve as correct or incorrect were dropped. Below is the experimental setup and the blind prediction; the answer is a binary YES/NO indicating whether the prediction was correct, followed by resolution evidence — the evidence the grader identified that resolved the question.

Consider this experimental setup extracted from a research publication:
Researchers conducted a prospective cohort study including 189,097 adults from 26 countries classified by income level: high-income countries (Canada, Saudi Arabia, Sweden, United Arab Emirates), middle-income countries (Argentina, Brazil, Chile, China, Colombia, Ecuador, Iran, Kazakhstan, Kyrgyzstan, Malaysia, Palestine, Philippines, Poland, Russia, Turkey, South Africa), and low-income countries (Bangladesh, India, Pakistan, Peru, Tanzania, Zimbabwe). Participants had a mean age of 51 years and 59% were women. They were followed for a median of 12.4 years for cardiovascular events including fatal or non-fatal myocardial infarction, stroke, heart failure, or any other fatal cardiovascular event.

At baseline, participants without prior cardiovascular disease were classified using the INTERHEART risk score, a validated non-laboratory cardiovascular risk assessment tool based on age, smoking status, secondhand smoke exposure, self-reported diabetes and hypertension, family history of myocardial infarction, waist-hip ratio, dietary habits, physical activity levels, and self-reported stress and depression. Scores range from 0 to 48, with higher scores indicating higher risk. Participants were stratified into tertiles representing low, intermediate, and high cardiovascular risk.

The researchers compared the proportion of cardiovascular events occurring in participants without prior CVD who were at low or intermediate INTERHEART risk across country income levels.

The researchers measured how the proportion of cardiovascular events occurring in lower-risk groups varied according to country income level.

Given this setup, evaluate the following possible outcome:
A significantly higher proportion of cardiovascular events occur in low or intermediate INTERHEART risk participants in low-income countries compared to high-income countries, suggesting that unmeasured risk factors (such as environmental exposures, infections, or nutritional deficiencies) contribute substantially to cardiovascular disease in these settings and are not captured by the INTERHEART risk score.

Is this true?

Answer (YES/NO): YES